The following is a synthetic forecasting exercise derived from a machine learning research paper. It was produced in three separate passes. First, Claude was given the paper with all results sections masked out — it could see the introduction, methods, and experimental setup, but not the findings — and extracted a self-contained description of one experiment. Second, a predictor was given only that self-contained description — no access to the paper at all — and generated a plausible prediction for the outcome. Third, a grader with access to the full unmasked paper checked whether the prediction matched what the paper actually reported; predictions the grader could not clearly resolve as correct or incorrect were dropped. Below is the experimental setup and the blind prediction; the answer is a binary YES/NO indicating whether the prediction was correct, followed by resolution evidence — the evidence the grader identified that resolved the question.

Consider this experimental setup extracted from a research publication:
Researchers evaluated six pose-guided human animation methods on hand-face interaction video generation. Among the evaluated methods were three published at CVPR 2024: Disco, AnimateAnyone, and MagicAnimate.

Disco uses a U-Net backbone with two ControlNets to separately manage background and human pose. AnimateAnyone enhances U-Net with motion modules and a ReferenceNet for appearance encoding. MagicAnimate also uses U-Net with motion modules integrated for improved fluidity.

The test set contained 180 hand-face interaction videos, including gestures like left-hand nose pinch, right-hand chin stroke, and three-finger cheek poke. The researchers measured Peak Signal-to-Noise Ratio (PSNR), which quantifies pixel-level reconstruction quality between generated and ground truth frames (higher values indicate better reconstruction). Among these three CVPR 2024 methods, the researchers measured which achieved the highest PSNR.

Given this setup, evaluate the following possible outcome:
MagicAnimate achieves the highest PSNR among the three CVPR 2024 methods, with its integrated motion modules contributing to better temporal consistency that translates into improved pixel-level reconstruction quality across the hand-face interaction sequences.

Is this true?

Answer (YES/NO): NO